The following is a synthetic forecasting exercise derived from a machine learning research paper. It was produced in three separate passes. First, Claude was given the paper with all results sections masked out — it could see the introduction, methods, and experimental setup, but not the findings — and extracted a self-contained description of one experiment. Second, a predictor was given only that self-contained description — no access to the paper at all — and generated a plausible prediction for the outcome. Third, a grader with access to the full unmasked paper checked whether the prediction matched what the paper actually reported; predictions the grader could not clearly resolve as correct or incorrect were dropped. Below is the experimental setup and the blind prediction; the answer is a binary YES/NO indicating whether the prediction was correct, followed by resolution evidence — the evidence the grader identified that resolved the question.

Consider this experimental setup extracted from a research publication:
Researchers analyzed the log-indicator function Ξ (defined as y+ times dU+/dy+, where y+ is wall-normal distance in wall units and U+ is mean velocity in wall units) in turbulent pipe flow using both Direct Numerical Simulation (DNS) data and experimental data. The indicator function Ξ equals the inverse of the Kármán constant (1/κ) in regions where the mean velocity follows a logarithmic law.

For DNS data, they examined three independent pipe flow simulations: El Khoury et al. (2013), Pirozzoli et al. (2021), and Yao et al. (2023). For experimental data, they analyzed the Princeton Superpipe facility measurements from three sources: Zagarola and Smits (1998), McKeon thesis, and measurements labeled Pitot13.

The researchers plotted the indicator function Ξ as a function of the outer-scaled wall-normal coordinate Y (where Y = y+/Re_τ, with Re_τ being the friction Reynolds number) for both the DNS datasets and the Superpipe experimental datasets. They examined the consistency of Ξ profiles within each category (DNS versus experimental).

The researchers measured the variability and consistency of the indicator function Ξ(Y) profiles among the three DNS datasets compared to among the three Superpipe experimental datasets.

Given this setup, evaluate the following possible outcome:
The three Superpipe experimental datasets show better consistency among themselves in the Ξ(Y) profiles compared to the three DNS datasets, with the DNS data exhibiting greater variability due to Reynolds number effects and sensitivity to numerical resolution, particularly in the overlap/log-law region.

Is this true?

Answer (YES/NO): YES